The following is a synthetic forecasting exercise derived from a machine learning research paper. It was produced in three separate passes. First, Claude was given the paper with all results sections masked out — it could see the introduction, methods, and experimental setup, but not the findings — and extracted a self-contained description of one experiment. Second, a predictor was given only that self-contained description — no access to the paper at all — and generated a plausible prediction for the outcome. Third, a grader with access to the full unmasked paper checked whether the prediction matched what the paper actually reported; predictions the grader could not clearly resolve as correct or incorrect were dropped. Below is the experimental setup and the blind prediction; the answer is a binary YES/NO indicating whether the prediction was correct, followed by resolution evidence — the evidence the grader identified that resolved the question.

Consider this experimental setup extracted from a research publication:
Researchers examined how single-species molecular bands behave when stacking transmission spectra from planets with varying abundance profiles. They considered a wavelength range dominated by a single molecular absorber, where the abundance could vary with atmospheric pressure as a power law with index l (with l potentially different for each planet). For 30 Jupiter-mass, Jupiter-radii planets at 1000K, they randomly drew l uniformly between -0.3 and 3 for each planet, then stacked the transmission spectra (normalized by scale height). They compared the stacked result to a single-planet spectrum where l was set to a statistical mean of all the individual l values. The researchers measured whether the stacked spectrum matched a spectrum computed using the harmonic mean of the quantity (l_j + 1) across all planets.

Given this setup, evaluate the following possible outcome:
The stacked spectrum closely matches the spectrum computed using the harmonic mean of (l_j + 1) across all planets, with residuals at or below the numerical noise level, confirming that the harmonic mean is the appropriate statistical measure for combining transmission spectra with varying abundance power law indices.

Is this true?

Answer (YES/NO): YES